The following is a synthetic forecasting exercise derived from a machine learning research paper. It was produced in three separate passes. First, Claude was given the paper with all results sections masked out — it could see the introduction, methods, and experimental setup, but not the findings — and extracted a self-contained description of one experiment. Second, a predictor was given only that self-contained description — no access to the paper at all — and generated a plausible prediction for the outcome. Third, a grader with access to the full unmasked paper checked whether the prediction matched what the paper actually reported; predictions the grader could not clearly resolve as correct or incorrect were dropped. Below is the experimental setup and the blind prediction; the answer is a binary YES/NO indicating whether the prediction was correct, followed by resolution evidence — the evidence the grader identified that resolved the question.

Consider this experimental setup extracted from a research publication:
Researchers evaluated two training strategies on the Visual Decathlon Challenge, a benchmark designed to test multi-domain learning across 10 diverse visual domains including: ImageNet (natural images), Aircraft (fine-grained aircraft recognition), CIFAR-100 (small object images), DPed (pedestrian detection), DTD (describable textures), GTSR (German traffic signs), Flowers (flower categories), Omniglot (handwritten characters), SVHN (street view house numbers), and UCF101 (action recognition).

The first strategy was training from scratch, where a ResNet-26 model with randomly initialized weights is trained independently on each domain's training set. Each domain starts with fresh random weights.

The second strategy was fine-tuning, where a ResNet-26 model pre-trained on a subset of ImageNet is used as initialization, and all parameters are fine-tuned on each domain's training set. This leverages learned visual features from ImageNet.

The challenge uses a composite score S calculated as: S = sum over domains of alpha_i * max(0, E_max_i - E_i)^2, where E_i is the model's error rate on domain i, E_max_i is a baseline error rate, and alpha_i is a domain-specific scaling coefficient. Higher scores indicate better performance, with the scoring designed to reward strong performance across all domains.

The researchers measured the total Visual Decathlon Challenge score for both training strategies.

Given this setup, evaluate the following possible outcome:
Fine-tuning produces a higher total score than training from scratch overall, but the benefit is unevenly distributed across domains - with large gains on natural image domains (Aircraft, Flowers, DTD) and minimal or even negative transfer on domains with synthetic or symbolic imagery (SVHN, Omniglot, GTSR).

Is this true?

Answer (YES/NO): NO